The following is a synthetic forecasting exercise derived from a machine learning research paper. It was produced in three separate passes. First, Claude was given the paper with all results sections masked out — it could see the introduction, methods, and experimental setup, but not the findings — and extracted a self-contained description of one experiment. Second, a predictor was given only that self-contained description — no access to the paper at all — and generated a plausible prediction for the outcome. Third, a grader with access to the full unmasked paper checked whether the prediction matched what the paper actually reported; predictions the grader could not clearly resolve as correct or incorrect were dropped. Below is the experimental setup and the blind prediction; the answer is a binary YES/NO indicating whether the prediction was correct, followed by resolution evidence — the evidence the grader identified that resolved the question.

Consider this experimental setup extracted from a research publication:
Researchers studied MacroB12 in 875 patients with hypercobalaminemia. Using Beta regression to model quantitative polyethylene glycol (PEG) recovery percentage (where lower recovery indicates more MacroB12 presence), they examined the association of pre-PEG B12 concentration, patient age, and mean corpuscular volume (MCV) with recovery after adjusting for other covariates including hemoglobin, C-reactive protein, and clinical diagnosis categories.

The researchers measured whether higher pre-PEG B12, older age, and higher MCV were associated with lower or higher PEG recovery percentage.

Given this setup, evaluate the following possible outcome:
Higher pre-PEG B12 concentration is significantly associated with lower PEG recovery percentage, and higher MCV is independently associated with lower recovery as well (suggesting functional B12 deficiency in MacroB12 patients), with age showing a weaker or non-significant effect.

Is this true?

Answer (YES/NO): NO